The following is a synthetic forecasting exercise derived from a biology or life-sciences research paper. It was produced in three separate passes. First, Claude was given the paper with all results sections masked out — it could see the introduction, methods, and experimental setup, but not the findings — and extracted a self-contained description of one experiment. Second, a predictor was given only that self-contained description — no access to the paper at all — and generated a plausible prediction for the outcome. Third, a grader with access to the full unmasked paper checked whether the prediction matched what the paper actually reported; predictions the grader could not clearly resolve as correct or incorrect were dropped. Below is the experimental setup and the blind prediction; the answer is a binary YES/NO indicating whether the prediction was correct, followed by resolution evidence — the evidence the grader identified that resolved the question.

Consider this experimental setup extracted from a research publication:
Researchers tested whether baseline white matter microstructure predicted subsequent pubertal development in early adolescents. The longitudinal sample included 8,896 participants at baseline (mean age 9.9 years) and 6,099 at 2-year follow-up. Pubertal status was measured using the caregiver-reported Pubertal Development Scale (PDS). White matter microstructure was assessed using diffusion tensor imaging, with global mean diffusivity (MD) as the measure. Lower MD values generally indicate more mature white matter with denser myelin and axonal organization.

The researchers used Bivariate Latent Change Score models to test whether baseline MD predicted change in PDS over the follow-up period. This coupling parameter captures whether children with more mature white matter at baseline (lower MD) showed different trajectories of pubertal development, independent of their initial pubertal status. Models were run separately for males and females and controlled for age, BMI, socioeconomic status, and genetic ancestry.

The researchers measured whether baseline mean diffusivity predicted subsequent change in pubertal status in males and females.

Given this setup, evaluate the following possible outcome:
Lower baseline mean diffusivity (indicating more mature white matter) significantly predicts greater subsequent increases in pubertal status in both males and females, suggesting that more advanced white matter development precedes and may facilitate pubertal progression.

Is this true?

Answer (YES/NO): NO